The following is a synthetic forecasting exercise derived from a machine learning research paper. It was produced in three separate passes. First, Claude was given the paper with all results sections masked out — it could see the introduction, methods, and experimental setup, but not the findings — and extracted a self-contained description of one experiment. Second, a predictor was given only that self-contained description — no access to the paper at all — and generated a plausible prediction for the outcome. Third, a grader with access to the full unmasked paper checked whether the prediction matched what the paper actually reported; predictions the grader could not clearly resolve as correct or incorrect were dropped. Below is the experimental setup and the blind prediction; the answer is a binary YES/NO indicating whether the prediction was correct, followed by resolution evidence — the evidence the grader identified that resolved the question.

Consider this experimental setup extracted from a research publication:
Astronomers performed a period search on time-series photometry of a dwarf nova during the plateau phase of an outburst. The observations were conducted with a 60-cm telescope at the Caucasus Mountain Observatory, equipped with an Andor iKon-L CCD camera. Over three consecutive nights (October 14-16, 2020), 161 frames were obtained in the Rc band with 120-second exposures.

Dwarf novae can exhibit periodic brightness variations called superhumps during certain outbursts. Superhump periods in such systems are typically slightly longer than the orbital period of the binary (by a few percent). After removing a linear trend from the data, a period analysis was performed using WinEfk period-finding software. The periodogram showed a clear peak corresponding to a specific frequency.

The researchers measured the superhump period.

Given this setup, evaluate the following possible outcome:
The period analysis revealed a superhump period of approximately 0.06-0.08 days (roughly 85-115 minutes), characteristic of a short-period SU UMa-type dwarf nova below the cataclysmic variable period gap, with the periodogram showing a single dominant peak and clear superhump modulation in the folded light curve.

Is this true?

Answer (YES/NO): YES